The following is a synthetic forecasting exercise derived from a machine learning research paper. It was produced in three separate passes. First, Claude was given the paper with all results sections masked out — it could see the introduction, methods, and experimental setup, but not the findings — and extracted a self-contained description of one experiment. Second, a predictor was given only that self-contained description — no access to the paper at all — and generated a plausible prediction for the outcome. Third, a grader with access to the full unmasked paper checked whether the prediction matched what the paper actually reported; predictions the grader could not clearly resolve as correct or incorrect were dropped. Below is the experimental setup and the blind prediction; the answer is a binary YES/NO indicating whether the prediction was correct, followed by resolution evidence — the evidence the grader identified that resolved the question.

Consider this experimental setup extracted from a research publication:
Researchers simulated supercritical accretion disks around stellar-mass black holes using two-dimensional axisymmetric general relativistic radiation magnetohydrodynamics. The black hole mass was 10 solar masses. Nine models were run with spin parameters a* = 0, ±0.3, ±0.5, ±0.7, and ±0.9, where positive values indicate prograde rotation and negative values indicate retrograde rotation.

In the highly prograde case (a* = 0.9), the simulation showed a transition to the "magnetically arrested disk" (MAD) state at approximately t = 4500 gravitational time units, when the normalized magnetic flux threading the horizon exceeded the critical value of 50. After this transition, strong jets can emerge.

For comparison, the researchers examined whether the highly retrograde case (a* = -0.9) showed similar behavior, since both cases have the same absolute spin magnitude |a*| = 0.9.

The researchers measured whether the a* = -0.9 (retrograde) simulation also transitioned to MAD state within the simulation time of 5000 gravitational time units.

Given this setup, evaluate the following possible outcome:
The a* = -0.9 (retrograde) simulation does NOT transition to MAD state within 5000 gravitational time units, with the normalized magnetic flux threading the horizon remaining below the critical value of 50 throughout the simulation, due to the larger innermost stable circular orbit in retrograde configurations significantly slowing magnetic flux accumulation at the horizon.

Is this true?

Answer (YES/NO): YES